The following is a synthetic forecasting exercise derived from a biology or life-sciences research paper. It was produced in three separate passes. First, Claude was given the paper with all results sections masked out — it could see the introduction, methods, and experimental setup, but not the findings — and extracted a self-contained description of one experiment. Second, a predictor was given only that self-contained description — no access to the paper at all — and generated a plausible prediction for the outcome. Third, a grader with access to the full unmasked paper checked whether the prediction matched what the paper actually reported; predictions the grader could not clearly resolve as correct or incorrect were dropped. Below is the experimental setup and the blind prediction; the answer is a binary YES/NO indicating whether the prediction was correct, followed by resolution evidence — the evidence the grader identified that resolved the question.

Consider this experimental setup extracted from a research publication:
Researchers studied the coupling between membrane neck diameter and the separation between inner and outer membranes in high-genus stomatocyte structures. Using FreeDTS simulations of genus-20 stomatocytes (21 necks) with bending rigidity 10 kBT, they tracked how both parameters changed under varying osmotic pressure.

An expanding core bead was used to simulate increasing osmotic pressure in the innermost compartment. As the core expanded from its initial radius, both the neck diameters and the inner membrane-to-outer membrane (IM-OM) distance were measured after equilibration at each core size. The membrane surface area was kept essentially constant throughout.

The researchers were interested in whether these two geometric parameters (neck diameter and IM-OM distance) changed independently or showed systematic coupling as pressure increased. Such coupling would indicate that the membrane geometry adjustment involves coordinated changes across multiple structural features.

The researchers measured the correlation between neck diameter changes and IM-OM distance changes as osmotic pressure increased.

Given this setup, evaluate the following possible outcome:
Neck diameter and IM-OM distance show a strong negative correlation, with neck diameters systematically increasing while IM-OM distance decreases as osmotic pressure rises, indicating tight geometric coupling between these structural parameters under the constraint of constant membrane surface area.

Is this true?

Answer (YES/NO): NO